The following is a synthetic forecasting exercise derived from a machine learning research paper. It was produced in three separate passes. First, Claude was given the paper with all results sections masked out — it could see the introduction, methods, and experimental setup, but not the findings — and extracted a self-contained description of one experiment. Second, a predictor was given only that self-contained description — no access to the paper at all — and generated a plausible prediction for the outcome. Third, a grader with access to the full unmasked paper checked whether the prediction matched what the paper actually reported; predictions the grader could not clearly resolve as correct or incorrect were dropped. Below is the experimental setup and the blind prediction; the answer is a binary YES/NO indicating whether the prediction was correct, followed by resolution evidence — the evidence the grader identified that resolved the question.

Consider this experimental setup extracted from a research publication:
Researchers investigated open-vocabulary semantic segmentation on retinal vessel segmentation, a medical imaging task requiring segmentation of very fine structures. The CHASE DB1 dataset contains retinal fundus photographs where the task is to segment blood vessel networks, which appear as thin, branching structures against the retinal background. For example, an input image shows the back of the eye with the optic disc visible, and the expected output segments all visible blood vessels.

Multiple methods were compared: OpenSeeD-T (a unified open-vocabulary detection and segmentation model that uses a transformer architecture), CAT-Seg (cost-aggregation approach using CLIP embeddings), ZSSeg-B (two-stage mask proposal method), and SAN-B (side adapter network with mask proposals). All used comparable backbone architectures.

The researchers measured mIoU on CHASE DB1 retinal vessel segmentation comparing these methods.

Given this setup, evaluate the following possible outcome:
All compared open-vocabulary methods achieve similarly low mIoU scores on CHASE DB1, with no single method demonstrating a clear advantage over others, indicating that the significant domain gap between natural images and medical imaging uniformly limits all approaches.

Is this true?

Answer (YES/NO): NO